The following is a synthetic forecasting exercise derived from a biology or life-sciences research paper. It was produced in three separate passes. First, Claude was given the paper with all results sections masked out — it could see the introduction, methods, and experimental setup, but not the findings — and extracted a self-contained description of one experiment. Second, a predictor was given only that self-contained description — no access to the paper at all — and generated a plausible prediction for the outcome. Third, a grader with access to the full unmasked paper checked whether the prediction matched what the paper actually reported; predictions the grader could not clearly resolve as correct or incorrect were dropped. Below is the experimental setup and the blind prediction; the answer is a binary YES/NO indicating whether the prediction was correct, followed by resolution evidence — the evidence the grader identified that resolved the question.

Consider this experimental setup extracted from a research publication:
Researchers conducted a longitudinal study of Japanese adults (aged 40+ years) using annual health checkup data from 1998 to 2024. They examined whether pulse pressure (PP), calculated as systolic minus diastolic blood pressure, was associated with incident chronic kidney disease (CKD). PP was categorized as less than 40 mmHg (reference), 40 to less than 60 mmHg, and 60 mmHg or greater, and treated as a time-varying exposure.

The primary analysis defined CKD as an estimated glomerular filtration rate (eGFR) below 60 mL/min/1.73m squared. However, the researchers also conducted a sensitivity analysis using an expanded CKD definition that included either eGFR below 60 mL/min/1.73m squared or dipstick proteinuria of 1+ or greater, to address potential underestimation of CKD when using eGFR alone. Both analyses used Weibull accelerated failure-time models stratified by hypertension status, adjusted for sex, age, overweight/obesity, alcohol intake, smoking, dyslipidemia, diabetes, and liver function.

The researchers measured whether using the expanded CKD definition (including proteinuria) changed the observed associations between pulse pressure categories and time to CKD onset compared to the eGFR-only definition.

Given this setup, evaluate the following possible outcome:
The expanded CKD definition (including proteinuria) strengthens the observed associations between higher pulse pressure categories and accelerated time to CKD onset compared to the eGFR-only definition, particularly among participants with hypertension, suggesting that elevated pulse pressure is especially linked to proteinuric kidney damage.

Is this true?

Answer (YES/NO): NO